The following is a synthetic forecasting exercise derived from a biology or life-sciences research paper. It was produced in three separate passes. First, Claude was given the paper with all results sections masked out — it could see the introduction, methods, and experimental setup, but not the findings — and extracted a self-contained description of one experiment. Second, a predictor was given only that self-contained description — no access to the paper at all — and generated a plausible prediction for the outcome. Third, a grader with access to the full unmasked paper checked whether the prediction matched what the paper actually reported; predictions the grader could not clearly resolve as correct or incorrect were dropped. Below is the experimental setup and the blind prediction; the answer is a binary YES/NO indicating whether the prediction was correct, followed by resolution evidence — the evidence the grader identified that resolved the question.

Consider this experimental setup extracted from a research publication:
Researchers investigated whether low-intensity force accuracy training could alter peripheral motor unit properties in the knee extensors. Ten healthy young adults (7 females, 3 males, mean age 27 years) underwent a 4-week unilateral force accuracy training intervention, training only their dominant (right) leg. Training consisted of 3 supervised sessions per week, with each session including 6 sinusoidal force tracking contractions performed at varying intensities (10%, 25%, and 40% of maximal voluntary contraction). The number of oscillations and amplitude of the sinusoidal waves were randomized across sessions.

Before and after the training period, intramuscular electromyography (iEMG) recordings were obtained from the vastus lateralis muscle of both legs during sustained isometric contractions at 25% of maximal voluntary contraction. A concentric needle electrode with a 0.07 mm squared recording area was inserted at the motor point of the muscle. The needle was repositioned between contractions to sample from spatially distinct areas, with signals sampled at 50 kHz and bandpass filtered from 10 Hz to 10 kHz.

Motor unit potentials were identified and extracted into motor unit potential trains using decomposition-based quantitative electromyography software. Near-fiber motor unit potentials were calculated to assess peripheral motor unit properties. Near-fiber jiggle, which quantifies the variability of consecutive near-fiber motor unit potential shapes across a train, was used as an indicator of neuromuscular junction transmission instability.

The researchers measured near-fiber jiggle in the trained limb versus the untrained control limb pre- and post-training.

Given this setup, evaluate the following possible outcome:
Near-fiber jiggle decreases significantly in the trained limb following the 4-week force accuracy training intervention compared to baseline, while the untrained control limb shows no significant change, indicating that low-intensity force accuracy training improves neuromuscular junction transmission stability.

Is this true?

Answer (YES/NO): NO